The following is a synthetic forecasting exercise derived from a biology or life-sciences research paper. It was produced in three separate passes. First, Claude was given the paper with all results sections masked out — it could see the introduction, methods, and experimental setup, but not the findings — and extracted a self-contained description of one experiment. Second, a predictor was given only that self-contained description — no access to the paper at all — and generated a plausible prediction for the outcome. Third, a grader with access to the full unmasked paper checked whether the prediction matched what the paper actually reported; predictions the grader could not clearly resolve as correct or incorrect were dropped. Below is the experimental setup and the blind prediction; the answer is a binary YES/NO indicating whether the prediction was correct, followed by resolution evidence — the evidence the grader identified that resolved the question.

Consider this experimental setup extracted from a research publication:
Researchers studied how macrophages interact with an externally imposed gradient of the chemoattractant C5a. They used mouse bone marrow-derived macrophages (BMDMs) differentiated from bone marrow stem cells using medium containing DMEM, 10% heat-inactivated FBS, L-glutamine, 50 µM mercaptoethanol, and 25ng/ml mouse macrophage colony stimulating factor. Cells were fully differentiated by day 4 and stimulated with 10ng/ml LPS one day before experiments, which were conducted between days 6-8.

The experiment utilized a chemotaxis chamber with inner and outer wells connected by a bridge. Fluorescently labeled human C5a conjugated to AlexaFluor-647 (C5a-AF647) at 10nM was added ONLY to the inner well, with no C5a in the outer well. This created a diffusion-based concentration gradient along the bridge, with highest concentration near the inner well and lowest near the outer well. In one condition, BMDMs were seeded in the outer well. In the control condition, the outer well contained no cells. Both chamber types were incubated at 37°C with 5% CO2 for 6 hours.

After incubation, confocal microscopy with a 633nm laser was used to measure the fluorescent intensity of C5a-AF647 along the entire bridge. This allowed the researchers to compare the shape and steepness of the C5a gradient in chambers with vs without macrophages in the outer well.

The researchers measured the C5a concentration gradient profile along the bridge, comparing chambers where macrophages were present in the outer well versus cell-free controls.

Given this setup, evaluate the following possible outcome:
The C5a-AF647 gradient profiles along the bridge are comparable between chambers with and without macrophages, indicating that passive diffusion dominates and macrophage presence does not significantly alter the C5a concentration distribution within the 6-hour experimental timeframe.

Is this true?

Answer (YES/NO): NO